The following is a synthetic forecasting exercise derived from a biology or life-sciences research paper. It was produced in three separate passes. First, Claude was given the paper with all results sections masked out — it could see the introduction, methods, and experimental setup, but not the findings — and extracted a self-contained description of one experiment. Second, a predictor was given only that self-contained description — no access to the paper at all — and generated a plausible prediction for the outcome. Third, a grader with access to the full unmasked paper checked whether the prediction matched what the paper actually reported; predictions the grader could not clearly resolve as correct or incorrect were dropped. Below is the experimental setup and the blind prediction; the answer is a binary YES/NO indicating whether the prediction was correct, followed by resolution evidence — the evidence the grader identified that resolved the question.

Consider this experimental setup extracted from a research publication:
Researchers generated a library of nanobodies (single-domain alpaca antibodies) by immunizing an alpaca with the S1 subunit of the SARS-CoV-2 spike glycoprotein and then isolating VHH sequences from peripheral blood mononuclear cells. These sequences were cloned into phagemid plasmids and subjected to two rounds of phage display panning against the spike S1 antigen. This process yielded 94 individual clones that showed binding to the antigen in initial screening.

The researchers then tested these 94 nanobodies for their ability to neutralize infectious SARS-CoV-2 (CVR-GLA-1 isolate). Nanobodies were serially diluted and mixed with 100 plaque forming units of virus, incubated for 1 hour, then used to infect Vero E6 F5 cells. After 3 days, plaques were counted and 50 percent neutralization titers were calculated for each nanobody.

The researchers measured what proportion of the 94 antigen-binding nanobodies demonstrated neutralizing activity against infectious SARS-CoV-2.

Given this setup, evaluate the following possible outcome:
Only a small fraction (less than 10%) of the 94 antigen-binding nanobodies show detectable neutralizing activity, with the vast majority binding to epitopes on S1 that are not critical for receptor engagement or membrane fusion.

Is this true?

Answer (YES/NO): NO